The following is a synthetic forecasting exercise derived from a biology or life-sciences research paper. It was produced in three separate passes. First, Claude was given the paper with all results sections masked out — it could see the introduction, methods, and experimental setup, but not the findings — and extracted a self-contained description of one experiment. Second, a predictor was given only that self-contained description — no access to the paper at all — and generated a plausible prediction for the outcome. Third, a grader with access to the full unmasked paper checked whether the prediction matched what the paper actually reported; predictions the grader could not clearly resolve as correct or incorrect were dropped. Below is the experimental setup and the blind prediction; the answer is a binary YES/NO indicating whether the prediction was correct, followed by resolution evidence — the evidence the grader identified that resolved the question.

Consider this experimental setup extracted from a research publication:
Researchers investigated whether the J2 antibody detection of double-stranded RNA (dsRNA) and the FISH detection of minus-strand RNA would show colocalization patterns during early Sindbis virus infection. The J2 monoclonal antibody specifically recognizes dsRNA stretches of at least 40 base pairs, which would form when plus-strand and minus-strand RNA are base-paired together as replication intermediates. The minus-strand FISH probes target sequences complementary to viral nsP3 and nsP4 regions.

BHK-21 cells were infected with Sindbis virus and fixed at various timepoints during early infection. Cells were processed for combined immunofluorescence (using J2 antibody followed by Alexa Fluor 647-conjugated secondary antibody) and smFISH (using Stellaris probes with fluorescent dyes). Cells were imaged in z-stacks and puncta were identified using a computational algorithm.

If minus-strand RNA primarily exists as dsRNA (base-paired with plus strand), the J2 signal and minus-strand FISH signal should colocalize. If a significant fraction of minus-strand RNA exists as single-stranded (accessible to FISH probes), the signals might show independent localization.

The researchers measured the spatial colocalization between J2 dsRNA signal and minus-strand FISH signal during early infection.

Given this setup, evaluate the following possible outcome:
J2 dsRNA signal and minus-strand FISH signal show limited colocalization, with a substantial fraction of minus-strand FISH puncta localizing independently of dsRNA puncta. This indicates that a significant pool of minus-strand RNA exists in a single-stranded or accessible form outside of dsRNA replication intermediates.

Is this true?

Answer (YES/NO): NO